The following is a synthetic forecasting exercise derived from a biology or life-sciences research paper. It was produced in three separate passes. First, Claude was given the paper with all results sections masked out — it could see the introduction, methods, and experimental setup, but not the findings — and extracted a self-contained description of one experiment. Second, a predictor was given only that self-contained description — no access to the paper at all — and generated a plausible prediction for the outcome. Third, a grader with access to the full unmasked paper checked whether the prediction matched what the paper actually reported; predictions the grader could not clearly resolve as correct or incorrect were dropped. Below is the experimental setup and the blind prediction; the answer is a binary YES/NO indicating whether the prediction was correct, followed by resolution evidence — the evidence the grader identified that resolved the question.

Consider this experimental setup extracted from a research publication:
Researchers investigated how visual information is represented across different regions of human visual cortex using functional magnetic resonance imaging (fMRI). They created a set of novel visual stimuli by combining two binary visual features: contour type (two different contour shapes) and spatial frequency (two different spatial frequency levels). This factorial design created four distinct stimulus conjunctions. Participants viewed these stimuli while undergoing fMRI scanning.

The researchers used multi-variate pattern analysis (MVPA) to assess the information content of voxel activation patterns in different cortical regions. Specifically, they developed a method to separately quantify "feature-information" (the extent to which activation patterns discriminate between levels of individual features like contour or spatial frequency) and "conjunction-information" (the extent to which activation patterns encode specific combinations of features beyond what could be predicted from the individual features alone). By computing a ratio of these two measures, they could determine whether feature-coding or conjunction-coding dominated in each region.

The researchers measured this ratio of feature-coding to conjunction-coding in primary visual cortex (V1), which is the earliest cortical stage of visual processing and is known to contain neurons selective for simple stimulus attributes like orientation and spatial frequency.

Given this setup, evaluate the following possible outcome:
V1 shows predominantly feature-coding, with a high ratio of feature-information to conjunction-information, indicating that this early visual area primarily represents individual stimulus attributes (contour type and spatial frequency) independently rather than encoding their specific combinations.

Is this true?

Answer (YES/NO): YES